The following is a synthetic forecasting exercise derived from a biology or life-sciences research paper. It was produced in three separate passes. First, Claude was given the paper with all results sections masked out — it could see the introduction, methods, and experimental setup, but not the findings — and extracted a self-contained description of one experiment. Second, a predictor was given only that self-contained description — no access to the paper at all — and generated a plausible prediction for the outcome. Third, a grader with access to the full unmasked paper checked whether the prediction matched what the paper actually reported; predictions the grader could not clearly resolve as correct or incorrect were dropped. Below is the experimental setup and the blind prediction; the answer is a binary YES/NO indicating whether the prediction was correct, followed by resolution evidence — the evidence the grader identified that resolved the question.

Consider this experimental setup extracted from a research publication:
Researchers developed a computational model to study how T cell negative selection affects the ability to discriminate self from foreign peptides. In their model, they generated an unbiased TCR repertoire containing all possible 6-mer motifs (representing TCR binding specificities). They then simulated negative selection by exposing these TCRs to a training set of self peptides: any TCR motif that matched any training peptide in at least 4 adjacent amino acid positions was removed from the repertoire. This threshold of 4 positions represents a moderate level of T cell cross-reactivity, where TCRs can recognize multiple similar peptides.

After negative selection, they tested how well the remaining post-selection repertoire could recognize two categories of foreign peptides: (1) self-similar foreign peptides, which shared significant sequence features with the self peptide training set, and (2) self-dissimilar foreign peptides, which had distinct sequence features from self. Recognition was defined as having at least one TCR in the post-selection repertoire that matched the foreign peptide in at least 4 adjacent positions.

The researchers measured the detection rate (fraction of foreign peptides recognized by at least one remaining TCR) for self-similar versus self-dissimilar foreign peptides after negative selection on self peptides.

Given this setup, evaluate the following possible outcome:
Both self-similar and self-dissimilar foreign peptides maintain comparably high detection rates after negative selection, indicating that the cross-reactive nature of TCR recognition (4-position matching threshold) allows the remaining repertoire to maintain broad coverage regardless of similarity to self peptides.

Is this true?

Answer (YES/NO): NO